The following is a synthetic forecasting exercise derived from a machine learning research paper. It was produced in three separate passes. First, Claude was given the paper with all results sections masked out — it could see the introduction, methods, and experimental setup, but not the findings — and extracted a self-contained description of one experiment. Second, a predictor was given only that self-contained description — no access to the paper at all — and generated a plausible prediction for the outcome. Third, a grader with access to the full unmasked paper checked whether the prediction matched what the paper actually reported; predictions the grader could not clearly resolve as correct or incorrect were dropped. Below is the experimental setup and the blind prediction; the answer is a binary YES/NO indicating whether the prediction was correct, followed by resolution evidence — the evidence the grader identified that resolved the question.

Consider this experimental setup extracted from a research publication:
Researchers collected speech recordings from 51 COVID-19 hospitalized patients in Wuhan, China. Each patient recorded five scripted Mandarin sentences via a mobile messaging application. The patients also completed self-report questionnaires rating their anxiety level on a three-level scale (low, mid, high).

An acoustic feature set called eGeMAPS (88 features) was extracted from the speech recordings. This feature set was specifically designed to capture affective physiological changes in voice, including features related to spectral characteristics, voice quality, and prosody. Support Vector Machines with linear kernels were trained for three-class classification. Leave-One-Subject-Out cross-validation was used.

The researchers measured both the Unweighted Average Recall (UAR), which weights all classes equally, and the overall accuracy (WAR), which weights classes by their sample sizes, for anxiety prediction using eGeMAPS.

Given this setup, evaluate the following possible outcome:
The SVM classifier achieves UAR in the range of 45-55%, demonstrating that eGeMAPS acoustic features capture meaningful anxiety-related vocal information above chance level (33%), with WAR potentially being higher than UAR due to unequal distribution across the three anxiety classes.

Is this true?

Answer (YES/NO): NO